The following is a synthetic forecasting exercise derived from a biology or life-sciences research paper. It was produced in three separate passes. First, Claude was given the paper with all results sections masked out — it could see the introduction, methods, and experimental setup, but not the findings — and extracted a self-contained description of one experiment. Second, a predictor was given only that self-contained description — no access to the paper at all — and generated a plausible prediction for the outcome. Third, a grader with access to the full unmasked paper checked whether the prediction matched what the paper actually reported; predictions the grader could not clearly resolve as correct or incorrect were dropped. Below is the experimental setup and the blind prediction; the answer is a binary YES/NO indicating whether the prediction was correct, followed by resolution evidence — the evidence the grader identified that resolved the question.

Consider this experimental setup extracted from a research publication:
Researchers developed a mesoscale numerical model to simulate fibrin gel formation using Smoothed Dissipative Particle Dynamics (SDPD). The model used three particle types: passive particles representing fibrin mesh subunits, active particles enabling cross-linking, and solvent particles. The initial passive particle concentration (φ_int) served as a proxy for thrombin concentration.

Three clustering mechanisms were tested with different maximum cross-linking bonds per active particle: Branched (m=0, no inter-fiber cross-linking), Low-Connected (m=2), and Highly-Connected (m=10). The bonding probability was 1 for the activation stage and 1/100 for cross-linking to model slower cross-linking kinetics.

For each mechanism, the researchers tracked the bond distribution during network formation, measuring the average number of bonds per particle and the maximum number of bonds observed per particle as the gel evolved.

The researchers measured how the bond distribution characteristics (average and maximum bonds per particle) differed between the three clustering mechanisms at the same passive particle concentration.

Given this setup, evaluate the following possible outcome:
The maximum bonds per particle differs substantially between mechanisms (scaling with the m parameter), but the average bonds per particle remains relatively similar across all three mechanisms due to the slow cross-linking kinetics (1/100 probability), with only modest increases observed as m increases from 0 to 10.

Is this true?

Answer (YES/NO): NO